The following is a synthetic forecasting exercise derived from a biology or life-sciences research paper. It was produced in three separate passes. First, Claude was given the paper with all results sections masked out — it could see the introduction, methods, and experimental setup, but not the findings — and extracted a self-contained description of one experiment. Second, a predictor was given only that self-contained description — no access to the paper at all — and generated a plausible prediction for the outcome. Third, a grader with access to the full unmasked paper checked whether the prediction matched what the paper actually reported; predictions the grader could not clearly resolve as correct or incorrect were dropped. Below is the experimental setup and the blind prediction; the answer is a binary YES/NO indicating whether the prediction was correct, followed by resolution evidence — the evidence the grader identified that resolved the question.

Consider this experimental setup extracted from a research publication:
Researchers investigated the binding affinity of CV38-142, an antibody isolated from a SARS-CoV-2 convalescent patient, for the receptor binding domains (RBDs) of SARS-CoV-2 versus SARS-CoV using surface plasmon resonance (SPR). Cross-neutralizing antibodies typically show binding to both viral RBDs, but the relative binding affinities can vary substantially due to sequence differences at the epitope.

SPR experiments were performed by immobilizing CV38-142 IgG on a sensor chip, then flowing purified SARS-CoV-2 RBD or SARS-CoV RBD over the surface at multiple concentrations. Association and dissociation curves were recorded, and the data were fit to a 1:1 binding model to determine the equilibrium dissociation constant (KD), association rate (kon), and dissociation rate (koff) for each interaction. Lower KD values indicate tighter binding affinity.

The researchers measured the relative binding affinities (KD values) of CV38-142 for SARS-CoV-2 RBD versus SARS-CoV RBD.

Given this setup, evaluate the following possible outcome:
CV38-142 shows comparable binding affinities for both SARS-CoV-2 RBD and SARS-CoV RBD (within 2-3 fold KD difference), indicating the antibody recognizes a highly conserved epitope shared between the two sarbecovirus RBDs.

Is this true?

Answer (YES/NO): NO